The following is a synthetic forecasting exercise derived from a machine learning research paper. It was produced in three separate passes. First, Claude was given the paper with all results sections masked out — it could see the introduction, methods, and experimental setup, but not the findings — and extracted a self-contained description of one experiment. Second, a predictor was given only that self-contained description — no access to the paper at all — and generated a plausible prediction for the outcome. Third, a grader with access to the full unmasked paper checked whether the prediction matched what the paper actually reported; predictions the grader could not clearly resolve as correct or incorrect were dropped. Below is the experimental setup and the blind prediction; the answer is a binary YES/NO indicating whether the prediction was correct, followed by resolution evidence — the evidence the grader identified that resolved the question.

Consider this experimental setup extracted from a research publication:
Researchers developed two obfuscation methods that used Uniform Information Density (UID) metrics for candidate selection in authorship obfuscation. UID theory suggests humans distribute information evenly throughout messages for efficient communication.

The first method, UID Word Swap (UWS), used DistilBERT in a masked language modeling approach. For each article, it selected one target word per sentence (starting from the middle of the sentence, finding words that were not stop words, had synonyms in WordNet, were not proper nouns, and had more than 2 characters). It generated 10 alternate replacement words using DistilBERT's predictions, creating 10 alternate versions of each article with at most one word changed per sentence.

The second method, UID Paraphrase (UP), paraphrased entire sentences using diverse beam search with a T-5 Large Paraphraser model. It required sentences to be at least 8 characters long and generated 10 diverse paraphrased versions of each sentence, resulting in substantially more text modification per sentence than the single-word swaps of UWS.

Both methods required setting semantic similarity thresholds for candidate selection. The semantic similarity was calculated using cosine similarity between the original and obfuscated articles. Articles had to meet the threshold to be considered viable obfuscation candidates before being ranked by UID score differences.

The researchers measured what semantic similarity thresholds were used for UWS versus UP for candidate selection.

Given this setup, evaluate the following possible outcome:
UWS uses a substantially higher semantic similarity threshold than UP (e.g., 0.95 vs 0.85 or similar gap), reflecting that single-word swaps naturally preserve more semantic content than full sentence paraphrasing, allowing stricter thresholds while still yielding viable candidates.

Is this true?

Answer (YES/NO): YES